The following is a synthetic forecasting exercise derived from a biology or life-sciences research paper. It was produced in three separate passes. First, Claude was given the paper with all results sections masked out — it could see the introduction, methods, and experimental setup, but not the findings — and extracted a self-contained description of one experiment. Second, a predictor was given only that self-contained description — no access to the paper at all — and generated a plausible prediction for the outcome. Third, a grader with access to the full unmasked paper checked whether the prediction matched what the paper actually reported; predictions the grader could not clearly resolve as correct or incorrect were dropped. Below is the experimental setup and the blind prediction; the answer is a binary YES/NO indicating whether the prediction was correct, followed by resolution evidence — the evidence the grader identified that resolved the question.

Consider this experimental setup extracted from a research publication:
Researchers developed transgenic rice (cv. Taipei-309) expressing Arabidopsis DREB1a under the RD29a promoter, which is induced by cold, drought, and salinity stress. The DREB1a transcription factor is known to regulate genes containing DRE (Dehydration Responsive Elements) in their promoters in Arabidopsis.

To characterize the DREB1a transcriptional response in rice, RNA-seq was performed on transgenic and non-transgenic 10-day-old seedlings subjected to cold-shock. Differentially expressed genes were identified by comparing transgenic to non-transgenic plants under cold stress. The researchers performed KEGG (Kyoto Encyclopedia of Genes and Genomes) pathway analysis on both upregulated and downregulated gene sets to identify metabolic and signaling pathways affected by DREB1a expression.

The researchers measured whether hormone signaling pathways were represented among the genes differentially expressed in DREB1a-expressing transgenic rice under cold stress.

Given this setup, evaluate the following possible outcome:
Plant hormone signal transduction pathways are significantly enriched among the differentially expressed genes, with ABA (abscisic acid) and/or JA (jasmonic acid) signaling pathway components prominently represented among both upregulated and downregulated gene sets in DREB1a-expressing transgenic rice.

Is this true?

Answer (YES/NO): NO